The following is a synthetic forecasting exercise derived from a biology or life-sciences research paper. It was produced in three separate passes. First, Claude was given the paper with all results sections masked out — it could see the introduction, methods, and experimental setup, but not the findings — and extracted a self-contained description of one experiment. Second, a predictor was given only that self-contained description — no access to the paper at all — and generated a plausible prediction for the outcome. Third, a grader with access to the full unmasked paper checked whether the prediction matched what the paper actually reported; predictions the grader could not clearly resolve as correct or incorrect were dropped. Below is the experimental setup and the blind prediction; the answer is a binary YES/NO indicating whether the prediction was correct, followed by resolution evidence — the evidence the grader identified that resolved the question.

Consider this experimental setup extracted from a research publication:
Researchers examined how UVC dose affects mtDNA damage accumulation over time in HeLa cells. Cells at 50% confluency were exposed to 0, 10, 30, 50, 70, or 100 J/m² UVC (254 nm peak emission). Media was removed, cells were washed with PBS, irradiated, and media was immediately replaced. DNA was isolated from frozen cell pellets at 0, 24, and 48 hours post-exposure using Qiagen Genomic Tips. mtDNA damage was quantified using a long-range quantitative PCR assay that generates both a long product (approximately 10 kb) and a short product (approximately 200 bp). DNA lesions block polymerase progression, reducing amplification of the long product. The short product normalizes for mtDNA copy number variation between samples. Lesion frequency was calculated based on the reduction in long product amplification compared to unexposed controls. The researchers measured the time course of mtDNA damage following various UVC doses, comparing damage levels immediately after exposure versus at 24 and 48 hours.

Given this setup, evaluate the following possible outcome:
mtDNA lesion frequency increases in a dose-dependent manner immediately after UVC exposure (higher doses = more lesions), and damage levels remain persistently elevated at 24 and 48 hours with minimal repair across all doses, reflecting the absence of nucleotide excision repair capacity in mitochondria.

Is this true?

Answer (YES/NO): NO